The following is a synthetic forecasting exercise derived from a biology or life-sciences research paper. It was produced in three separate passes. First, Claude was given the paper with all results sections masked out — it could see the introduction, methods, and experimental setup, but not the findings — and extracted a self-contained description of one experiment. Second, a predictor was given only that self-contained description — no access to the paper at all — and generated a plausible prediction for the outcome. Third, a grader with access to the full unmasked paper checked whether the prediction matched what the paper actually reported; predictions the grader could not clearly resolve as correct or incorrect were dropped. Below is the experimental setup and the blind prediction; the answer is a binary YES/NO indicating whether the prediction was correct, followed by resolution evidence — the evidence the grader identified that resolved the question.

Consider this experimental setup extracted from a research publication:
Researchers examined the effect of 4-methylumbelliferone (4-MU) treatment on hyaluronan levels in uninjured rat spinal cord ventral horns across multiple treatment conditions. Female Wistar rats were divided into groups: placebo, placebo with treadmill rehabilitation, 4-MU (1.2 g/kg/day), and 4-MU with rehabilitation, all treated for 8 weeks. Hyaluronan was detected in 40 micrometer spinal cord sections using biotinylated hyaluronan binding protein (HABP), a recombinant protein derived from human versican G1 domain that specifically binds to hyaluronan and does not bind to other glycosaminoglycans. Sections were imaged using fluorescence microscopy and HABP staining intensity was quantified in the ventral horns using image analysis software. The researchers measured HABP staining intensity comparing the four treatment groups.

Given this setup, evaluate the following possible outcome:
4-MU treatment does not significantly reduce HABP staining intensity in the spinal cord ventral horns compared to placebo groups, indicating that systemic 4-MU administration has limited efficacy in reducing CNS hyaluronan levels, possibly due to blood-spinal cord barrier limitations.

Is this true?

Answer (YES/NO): NO